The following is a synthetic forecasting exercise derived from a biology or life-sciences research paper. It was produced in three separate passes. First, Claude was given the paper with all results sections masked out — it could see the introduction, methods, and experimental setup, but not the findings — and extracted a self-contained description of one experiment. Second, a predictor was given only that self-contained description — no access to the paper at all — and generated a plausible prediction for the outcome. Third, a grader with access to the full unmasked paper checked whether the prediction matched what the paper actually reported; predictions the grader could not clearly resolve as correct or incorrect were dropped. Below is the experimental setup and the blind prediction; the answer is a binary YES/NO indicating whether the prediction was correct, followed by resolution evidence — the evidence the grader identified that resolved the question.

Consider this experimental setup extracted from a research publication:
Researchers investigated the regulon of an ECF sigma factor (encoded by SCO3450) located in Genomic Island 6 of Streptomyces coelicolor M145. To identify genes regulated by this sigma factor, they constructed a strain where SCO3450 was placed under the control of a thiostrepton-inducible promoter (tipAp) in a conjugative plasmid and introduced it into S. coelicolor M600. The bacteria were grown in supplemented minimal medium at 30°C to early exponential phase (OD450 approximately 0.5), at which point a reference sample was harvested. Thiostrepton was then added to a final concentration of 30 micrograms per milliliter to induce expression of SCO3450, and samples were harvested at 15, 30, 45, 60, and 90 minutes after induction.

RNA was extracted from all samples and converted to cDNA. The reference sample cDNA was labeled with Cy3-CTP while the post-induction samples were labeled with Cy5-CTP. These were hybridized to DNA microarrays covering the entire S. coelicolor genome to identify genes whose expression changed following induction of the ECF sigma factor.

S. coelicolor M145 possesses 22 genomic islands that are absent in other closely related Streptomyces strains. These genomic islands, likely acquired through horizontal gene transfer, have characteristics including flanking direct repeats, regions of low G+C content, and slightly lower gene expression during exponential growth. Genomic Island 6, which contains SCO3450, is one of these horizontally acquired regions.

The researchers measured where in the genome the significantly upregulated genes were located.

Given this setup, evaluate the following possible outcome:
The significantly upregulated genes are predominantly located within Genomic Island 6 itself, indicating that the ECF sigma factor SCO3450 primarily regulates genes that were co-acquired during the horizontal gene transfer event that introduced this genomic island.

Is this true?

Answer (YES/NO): YES